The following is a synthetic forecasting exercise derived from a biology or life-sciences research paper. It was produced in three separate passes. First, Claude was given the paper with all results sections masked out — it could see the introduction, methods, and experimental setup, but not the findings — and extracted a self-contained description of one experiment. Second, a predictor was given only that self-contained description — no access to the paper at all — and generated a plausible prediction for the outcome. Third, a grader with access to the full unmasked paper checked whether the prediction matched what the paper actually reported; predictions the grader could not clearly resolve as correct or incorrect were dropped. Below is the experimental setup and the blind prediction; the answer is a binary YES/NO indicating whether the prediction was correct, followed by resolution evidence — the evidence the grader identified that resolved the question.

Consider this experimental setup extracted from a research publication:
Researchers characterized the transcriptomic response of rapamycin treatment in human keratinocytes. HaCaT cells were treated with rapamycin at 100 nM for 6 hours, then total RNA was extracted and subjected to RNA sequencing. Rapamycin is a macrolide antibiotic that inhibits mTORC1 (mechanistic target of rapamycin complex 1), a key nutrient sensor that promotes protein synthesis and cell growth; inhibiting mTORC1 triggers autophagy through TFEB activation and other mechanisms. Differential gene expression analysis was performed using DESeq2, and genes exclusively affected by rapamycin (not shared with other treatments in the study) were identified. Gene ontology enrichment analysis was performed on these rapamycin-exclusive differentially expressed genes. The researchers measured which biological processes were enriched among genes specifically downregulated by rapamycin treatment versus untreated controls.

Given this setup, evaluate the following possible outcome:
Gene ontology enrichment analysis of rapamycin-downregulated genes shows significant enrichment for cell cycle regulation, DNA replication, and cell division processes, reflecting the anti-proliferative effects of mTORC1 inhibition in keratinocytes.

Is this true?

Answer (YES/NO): NO